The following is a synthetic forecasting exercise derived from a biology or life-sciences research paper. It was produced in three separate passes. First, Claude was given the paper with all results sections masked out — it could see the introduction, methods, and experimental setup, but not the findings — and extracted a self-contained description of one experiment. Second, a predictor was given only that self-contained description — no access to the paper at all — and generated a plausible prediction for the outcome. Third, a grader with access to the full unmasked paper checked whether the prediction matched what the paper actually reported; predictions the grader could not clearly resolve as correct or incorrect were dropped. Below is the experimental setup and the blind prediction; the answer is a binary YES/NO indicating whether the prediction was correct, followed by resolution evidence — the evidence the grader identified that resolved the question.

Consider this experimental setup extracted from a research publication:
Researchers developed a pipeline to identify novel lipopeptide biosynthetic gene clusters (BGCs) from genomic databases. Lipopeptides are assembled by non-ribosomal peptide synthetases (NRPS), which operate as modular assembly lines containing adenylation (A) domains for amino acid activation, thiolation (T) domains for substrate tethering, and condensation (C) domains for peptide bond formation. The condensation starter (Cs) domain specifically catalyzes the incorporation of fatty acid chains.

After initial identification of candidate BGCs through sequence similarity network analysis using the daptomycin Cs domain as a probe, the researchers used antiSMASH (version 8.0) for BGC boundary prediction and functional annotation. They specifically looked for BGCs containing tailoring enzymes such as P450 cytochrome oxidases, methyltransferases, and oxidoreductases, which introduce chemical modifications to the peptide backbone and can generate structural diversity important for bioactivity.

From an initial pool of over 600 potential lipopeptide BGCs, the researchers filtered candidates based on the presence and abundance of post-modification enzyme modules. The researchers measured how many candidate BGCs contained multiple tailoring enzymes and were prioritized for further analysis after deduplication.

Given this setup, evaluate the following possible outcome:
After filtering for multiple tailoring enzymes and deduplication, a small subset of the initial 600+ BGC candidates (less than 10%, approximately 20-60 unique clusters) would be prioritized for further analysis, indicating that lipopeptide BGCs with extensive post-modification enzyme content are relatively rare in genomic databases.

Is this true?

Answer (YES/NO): YES